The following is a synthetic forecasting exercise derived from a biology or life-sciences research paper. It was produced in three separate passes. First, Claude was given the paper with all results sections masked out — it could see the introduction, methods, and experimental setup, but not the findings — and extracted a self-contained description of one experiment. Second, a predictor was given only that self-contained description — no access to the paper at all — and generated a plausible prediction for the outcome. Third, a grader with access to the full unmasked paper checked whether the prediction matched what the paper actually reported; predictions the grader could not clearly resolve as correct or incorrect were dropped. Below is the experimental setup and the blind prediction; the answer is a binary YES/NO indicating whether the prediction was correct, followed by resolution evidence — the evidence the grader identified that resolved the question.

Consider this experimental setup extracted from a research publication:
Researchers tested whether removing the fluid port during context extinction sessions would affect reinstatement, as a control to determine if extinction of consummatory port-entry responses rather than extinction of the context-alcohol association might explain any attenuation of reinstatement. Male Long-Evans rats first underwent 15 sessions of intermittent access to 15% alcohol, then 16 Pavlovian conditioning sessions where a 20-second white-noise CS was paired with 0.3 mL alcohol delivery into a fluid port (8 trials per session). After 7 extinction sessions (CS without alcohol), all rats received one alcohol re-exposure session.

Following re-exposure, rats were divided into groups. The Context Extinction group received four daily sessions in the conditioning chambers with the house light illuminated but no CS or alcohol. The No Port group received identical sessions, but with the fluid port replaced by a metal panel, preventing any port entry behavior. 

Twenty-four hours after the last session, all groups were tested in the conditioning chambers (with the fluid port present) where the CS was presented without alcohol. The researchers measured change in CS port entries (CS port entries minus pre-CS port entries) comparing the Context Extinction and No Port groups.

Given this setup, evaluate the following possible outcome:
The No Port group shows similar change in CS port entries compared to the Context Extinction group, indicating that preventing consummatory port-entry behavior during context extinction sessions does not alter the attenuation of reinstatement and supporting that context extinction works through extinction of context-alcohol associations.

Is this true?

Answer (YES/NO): NO